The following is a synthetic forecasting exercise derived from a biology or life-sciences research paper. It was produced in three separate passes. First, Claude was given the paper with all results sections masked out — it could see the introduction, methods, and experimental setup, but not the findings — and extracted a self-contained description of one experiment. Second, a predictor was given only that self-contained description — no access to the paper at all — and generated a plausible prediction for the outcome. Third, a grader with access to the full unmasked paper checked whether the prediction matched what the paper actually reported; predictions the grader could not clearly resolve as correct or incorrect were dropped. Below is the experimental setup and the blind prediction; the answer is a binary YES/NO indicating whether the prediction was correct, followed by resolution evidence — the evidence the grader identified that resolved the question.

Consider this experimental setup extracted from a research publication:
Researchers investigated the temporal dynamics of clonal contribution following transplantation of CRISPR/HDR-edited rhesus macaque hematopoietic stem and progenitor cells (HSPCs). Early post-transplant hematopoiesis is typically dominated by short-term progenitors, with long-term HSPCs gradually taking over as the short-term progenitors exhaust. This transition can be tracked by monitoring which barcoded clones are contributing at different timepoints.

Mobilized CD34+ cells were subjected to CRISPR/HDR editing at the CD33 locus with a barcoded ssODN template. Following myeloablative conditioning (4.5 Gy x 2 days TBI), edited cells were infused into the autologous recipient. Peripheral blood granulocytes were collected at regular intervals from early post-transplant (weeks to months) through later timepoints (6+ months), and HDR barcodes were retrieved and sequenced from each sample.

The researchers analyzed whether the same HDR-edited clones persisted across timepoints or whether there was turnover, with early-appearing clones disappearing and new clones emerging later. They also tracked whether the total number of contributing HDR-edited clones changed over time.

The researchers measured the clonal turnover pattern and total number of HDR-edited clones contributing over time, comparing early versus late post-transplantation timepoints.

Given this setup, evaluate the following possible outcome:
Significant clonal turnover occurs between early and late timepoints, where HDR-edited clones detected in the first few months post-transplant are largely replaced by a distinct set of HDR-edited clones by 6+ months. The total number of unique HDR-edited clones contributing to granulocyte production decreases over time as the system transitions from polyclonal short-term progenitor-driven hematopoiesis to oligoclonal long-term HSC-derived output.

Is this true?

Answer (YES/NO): YES